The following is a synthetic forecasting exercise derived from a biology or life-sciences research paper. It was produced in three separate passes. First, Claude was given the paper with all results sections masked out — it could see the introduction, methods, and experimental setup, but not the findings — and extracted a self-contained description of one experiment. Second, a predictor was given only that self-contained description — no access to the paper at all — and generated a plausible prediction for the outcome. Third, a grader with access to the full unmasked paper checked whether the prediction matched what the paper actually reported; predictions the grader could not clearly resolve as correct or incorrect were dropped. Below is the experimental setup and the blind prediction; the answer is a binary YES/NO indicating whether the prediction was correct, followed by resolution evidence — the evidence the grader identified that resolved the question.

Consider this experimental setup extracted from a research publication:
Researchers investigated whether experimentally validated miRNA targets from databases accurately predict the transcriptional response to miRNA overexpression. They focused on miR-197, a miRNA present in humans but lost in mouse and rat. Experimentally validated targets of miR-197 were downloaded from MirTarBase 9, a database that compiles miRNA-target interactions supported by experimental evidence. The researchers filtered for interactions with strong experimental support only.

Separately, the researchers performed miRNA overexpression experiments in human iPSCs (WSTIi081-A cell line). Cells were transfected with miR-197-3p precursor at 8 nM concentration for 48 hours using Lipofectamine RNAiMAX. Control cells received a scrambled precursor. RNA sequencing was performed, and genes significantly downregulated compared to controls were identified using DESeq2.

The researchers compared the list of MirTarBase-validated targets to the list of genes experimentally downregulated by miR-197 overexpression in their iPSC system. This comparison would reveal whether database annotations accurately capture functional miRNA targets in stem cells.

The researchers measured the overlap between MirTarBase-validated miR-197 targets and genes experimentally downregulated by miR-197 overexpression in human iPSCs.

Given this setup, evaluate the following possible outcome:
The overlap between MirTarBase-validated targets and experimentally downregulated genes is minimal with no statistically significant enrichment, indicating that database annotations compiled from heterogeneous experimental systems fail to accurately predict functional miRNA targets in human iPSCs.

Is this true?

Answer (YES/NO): NO